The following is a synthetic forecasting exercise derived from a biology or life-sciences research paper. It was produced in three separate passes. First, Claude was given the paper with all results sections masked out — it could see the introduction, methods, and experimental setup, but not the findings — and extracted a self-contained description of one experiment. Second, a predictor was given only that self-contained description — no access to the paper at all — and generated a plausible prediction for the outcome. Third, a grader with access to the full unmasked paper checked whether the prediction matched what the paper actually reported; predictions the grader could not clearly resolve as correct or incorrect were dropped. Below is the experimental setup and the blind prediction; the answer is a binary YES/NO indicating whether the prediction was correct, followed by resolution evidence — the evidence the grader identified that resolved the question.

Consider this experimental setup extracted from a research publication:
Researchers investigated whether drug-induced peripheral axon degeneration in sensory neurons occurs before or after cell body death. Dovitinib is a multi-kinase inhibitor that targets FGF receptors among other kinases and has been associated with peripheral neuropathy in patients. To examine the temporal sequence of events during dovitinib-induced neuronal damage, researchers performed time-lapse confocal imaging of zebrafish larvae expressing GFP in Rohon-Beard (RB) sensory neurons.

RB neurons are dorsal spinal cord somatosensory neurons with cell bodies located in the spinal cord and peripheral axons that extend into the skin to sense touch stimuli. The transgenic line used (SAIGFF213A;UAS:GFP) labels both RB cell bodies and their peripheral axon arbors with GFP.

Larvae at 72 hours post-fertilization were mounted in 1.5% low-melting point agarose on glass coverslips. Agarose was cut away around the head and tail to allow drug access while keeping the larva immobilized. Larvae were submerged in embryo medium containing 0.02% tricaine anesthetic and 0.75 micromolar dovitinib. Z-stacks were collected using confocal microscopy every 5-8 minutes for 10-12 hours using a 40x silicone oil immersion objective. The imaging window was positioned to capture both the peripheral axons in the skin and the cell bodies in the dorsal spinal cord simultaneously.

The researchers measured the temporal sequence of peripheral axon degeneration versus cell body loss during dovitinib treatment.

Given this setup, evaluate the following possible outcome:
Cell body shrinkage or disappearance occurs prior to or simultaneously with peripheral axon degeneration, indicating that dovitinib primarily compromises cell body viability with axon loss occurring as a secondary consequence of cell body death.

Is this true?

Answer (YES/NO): NO